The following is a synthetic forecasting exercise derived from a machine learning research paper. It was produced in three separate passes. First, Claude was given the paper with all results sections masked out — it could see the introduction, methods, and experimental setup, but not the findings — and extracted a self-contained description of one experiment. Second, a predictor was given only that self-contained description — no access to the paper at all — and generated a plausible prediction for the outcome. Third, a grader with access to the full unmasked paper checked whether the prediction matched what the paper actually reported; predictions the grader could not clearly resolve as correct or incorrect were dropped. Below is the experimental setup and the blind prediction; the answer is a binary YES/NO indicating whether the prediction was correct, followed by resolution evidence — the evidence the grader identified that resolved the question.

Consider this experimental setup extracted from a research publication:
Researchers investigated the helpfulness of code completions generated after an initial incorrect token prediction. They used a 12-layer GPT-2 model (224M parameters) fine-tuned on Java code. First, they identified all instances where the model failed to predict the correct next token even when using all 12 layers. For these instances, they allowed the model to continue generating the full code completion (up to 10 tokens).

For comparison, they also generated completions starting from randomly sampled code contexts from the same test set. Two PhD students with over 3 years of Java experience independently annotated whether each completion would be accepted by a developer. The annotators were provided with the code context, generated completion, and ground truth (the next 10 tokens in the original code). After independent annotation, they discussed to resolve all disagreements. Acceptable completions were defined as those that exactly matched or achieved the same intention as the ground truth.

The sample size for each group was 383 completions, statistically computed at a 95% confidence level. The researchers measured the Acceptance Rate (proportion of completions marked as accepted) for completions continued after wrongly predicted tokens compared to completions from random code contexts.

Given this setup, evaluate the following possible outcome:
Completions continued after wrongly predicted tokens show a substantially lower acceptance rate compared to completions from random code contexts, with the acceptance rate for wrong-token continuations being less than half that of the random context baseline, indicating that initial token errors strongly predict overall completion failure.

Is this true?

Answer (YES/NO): YES